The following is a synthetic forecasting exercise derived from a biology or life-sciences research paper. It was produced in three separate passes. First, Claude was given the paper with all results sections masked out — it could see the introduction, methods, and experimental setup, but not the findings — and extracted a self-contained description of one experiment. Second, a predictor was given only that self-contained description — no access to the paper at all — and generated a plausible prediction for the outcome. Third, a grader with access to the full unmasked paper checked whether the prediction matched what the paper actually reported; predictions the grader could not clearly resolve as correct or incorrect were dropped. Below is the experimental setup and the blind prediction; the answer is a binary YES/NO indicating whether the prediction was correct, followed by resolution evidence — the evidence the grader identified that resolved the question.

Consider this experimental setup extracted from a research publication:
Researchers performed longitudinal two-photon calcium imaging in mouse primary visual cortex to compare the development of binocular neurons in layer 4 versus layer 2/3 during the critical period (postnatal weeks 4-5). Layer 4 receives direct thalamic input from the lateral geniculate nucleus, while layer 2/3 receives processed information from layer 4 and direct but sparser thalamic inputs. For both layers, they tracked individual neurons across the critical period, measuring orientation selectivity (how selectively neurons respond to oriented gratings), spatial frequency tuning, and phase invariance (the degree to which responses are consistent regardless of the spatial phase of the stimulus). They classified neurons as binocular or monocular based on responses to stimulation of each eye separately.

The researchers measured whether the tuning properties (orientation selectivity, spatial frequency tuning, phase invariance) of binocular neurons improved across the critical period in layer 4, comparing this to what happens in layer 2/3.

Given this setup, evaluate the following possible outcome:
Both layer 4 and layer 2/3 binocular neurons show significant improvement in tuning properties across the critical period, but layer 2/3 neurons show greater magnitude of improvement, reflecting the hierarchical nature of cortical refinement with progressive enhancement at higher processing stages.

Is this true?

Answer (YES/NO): NO